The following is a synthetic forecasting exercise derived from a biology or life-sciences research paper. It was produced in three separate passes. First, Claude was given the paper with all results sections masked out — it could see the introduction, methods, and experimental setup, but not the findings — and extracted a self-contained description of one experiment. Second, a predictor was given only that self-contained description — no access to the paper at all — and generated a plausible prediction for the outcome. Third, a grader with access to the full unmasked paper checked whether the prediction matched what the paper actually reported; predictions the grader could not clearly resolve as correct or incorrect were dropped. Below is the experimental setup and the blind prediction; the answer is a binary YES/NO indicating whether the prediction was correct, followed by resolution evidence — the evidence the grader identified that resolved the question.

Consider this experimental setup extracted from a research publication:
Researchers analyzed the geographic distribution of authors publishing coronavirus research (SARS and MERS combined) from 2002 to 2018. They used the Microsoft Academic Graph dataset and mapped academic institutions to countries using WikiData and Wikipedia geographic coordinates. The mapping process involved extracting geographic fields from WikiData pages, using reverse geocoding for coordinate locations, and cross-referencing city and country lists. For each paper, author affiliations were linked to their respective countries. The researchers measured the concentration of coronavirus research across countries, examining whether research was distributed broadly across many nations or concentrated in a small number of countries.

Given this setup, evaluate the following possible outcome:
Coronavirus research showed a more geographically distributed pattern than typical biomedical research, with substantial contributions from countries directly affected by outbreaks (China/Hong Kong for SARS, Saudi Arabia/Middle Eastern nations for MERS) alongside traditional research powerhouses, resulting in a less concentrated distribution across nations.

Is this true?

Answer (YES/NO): NO